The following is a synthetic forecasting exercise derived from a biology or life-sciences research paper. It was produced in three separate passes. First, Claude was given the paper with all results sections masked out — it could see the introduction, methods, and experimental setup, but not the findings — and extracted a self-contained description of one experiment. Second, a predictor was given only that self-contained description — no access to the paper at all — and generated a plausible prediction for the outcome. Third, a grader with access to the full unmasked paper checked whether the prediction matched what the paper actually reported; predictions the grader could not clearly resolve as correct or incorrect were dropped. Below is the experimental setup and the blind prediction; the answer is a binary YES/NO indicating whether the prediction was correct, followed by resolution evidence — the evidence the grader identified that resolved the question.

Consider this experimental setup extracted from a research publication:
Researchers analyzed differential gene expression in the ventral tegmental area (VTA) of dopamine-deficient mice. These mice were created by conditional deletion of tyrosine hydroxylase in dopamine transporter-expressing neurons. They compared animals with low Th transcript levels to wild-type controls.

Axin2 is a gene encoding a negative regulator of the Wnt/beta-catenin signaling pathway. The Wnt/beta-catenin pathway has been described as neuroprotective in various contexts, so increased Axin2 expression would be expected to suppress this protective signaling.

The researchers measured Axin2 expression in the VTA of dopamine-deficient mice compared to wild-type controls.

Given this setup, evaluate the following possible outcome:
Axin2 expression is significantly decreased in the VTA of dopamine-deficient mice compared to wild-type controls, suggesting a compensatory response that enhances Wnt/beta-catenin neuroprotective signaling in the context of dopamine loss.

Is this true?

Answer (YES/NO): NO